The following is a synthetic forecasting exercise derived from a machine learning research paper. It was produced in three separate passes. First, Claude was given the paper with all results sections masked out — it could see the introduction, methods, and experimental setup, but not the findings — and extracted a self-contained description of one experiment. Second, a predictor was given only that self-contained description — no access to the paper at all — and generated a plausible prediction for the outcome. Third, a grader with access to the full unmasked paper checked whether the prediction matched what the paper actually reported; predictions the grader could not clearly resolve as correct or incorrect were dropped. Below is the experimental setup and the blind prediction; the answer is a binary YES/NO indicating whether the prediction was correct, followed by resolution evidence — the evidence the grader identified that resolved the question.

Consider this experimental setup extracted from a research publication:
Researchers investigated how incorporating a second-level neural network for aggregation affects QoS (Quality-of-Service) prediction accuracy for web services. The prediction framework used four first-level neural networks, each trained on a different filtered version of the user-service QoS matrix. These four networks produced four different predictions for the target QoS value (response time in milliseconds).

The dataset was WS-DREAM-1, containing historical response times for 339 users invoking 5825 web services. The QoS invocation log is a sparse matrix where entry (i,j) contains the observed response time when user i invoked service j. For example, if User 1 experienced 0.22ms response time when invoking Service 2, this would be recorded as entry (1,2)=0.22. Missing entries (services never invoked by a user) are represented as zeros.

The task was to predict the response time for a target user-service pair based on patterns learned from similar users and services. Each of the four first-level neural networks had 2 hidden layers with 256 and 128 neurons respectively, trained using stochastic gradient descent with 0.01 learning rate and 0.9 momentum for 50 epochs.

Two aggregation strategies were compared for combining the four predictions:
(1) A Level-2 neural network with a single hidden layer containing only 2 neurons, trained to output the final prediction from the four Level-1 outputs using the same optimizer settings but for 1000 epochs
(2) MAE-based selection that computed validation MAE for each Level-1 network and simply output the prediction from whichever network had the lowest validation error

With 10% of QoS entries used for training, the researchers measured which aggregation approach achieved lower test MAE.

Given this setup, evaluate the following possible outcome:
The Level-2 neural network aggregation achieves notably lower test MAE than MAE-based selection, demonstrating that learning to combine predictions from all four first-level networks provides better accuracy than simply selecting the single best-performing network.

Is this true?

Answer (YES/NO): YES